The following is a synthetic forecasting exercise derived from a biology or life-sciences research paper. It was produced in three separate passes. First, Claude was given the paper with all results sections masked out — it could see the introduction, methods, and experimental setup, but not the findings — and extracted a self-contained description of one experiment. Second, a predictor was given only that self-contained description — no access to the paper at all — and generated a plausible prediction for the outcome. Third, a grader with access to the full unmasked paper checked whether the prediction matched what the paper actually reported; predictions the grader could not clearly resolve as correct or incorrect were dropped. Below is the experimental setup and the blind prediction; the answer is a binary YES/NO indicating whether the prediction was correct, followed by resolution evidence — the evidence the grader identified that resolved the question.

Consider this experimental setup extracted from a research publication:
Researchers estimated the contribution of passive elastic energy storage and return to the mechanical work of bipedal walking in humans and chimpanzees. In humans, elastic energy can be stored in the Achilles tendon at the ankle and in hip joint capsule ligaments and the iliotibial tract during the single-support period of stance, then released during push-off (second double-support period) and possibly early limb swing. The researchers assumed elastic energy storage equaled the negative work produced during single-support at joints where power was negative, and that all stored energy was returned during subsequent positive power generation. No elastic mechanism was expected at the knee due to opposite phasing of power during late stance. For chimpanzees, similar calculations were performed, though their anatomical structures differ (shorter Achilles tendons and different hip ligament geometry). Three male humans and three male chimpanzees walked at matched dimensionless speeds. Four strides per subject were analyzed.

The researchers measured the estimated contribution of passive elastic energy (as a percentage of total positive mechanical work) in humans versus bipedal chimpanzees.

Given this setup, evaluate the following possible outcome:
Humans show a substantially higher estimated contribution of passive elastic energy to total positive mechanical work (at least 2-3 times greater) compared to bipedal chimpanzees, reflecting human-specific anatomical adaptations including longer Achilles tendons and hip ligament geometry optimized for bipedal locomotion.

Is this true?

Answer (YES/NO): YES